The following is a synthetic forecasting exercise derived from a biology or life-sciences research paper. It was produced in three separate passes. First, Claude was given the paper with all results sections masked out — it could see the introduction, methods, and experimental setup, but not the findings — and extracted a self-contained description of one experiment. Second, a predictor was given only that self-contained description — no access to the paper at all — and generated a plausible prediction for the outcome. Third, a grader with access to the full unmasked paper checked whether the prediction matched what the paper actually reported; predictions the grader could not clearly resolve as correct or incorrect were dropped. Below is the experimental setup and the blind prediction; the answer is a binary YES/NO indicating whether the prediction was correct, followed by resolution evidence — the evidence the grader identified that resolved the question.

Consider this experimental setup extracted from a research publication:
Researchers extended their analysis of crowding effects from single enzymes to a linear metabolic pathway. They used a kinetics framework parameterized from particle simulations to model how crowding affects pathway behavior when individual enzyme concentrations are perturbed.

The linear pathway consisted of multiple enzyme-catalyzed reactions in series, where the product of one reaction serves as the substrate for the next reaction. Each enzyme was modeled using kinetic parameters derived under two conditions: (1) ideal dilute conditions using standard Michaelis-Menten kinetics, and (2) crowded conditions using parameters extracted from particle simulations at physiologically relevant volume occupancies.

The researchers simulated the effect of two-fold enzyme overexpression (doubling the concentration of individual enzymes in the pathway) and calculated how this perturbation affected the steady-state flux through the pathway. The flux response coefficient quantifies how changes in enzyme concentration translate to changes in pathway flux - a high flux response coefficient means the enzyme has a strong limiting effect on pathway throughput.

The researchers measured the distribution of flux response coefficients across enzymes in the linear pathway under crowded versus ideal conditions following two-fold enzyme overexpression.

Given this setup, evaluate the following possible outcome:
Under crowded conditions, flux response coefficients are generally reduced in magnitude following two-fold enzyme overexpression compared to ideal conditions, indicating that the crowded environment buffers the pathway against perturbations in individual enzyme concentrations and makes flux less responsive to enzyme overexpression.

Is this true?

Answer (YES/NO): NO